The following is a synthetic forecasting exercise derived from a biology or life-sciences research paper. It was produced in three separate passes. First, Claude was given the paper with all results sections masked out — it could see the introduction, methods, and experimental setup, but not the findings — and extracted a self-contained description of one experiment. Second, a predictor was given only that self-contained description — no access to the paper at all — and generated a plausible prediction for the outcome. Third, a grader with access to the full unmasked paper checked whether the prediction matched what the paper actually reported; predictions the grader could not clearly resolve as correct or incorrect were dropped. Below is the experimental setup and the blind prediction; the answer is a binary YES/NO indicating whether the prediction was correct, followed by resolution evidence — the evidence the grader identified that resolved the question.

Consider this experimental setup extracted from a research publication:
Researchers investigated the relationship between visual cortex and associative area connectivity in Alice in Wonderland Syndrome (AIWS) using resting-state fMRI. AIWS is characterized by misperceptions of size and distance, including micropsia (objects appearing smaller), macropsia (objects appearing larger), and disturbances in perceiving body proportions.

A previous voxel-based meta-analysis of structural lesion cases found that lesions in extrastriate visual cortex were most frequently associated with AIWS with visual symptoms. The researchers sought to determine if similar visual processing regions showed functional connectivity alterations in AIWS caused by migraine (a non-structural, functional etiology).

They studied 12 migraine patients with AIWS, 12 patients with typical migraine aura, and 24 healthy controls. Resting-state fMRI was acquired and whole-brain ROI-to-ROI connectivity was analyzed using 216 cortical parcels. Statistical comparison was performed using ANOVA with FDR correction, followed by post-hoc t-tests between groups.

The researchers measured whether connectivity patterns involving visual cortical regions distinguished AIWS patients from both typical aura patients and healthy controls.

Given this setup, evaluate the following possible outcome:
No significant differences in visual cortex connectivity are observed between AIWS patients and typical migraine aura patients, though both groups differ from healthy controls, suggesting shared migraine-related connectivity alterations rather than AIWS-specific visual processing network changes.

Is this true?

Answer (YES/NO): NO